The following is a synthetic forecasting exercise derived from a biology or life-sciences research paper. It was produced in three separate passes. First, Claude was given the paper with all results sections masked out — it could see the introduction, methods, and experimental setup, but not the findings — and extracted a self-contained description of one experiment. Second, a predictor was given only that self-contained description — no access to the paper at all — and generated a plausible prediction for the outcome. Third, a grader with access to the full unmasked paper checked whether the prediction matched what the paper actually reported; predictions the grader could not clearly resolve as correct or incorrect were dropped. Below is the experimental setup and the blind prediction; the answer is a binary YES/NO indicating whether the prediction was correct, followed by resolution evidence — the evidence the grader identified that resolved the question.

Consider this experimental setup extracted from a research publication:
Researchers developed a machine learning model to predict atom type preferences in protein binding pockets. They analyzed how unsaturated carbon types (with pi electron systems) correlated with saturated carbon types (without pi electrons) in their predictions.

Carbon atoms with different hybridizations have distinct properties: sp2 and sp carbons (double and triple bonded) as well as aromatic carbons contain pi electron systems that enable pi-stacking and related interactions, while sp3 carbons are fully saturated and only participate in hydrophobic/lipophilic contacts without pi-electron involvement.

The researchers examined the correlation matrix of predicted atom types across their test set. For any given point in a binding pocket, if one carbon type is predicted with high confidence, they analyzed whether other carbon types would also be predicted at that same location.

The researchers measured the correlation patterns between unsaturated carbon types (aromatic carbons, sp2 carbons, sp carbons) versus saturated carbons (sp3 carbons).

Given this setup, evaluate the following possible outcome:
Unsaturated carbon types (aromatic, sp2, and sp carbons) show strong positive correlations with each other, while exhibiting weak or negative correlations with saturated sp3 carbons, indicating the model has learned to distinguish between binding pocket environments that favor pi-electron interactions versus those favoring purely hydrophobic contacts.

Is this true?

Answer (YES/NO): YES